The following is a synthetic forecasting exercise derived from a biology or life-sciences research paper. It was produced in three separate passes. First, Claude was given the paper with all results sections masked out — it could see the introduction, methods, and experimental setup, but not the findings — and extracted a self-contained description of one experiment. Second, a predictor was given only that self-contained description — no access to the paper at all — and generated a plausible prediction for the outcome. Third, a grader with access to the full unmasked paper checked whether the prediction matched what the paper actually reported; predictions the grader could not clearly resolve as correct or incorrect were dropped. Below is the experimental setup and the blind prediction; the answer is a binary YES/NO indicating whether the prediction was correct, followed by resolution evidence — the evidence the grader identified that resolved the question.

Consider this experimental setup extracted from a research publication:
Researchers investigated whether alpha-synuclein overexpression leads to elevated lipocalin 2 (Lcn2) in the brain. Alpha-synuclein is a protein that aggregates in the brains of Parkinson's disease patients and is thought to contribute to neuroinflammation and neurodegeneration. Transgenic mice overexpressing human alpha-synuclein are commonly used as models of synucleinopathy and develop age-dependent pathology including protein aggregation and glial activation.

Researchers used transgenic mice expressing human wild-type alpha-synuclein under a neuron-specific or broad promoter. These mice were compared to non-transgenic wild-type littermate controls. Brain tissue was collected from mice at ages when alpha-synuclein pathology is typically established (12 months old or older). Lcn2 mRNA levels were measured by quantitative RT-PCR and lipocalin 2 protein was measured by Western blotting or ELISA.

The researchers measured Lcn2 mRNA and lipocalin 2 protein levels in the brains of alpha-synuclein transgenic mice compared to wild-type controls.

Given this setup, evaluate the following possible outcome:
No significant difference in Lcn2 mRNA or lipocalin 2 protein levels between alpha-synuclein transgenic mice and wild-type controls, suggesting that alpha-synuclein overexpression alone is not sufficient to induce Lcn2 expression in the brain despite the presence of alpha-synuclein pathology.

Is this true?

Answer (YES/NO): NO